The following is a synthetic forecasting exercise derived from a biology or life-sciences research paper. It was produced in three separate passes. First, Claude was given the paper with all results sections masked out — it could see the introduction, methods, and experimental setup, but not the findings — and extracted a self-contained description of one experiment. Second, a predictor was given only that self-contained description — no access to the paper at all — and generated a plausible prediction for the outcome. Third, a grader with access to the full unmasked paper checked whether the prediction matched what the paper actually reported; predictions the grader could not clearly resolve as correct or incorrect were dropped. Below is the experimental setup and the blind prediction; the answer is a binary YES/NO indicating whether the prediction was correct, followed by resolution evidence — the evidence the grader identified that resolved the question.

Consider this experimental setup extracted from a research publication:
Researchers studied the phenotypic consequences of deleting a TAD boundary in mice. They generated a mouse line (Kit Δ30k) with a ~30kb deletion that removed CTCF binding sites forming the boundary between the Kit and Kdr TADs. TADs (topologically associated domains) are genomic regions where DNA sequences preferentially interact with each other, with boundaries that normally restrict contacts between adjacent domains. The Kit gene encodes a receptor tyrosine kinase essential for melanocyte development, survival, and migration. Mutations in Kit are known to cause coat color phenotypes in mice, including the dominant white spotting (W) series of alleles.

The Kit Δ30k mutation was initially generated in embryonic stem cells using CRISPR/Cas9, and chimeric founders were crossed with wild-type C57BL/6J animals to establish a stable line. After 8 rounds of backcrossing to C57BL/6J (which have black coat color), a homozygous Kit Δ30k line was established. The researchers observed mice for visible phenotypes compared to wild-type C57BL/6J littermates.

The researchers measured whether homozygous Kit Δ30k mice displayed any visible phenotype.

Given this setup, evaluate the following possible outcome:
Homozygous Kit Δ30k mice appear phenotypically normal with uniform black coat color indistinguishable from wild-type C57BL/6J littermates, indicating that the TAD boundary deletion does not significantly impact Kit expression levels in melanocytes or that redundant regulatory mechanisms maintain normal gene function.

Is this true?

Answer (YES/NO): NO